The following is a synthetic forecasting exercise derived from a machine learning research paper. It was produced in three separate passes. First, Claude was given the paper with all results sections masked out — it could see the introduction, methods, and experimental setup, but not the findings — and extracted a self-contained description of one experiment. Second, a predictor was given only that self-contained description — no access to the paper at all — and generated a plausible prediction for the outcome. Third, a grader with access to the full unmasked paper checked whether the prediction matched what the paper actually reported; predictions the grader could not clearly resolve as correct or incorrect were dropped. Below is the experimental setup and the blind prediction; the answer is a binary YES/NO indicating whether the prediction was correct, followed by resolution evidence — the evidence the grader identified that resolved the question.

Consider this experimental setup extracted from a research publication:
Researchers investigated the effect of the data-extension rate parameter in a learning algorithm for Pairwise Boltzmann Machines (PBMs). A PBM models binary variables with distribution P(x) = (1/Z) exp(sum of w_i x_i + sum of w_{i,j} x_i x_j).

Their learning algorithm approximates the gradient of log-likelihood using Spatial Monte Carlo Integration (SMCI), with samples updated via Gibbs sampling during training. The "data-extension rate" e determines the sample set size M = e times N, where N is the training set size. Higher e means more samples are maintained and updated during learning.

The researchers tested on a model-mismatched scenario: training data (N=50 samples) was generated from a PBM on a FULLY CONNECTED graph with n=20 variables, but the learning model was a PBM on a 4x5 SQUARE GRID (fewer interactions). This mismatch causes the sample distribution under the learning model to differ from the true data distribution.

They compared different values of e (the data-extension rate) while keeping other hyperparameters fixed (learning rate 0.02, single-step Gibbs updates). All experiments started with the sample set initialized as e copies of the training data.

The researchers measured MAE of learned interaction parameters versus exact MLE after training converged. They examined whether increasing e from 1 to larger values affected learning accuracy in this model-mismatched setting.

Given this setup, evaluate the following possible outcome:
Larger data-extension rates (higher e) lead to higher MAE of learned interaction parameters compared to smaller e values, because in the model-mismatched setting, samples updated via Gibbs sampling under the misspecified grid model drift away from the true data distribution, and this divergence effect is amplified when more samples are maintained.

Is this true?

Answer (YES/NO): NO